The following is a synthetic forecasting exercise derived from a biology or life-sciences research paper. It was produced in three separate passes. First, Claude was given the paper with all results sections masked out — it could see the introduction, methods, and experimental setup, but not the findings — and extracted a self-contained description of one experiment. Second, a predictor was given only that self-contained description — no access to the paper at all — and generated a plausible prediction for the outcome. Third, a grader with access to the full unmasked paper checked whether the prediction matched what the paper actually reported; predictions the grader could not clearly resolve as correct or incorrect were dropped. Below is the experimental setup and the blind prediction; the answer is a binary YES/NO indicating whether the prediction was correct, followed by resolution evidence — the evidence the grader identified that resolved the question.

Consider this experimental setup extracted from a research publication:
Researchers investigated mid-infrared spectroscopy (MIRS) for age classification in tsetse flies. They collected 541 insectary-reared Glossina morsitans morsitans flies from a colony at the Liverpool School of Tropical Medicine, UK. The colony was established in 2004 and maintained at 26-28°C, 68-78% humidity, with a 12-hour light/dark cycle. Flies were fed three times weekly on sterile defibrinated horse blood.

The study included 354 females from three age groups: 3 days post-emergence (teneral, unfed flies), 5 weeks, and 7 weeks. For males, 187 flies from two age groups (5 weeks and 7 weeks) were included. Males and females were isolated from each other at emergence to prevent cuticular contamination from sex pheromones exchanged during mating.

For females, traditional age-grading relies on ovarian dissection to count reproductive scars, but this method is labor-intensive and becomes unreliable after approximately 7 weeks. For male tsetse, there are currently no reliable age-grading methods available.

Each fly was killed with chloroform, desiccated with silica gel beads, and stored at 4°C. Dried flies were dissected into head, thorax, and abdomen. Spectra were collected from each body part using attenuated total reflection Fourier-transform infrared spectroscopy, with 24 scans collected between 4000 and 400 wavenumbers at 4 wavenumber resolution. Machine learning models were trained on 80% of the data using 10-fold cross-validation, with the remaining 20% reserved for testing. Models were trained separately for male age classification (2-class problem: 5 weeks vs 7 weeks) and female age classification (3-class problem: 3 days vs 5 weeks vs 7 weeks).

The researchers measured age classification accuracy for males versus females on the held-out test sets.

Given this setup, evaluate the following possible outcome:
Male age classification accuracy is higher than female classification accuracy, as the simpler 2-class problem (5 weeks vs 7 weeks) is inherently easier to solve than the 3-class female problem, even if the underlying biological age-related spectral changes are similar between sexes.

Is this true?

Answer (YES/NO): YES